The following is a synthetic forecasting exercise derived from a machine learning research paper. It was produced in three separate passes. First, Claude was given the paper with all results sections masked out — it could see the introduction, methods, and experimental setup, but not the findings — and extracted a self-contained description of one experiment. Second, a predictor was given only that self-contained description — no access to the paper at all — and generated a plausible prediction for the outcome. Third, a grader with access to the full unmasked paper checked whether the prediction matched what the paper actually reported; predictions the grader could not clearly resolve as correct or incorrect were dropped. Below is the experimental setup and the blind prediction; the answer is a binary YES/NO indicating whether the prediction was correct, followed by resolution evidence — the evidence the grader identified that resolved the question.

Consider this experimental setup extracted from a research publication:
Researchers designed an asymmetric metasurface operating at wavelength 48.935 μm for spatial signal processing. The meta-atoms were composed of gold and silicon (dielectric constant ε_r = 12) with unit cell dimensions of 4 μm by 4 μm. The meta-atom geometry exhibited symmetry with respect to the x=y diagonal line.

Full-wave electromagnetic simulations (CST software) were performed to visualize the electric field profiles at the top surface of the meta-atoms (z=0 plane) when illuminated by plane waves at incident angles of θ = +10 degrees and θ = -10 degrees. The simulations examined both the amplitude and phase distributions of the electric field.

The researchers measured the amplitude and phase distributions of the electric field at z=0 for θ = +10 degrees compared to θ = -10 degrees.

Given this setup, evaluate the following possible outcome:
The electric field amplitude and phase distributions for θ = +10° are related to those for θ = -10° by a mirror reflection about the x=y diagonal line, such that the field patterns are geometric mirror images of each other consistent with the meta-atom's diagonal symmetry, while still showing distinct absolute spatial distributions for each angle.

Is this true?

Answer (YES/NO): NO